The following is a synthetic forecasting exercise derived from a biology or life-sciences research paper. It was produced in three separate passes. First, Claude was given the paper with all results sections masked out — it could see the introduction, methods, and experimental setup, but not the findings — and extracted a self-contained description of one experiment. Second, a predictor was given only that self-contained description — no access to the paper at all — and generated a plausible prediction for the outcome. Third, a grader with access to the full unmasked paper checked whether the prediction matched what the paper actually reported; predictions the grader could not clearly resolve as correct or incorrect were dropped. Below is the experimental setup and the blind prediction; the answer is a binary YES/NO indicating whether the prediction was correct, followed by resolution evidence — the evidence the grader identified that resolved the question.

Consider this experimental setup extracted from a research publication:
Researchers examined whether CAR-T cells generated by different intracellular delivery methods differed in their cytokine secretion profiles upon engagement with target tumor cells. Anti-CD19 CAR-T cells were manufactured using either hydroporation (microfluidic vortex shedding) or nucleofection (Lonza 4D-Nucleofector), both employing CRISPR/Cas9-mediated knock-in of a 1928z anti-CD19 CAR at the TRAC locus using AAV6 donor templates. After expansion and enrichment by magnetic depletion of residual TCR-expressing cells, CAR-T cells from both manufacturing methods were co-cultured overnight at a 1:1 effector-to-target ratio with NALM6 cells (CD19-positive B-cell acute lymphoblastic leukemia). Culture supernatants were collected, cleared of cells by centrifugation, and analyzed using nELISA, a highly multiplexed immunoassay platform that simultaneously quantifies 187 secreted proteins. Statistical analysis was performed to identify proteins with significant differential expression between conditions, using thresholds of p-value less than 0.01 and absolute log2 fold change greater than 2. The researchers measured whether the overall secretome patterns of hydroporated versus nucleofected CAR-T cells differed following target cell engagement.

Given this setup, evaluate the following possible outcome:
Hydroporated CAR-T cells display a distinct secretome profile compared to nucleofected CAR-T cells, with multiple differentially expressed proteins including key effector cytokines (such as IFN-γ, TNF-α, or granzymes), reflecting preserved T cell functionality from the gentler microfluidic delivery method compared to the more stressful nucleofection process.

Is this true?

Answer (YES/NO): NO